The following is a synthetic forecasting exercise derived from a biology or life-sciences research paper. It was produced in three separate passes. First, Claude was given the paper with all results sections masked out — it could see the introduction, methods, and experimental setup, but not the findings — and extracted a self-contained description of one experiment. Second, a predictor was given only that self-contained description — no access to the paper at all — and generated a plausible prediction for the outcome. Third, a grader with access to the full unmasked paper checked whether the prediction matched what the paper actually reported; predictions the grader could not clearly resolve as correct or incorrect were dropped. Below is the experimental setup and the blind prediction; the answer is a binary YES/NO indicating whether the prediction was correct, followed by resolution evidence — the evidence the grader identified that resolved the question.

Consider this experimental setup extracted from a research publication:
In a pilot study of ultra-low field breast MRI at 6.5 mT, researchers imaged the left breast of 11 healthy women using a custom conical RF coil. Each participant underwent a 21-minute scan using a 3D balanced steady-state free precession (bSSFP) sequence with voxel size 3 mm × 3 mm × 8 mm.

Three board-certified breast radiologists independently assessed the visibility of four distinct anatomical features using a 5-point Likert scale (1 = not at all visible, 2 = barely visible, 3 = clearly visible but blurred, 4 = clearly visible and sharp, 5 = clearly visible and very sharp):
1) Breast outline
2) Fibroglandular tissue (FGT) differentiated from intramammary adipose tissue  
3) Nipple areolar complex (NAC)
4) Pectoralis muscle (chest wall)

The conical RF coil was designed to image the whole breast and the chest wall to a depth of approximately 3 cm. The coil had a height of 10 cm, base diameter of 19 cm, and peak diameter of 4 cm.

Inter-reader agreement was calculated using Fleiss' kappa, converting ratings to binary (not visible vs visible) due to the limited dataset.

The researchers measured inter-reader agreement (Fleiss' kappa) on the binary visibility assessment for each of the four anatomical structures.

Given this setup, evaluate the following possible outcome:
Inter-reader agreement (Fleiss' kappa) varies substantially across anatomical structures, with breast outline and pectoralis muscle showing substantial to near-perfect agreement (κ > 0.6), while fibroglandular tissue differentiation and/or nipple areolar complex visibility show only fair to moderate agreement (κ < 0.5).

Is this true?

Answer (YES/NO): NO